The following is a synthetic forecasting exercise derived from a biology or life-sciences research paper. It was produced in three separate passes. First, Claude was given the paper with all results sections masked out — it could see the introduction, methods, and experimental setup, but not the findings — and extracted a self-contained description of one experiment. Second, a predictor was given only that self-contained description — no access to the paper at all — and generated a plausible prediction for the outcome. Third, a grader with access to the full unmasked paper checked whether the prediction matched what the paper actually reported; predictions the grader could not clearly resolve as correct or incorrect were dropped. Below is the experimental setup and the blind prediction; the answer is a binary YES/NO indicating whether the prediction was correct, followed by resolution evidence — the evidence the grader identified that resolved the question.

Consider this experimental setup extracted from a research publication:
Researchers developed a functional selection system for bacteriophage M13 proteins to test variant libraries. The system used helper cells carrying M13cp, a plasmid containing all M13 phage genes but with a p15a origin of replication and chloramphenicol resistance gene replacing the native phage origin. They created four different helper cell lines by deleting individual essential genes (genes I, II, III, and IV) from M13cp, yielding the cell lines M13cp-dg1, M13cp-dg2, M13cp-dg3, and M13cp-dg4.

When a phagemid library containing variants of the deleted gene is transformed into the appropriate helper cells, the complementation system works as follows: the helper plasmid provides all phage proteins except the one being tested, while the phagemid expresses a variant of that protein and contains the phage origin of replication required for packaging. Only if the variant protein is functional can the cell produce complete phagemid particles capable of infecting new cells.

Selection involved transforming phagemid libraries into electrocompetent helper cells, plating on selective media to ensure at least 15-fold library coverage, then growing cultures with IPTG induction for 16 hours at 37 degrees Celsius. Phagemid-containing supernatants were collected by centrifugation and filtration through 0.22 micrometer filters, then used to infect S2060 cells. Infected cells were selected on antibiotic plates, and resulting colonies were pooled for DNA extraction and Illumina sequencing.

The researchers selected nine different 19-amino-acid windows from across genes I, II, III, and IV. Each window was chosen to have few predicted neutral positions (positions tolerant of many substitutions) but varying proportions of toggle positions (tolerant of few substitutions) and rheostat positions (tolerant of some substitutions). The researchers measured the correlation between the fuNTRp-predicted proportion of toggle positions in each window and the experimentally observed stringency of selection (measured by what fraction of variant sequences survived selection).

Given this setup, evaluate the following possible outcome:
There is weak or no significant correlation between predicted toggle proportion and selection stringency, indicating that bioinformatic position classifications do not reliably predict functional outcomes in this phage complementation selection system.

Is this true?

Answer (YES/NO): NO